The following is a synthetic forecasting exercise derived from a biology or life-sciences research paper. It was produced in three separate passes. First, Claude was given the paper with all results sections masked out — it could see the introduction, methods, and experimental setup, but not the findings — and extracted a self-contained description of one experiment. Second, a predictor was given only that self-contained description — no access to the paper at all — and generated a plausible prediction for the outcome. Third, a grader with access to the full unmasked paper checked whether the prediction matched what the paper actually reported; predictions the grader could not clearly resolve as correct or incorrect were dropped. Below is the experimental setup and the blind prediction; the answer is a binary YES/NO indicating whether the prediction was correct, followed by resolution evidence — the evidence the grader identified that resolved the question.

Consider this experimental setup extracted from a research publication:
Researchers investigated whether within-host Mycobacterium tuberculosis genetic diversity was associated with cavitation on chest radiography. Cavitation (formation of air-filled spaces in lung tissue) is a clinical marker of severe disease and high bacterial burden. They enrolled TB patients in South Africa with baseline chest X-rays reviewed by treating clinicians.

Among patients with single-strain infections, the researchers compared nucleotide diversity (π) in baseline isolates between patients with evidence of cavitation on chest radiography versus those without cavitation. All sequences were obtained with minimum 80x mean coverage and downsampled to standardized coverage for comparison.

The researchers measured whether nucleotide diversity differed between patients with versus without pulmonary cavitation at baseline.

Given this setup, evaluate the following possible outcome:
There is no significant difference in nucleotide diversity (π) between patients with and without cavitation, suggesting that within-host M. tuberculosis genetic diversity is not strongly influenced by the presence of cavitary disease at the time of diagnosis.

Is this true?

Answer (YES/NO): NO